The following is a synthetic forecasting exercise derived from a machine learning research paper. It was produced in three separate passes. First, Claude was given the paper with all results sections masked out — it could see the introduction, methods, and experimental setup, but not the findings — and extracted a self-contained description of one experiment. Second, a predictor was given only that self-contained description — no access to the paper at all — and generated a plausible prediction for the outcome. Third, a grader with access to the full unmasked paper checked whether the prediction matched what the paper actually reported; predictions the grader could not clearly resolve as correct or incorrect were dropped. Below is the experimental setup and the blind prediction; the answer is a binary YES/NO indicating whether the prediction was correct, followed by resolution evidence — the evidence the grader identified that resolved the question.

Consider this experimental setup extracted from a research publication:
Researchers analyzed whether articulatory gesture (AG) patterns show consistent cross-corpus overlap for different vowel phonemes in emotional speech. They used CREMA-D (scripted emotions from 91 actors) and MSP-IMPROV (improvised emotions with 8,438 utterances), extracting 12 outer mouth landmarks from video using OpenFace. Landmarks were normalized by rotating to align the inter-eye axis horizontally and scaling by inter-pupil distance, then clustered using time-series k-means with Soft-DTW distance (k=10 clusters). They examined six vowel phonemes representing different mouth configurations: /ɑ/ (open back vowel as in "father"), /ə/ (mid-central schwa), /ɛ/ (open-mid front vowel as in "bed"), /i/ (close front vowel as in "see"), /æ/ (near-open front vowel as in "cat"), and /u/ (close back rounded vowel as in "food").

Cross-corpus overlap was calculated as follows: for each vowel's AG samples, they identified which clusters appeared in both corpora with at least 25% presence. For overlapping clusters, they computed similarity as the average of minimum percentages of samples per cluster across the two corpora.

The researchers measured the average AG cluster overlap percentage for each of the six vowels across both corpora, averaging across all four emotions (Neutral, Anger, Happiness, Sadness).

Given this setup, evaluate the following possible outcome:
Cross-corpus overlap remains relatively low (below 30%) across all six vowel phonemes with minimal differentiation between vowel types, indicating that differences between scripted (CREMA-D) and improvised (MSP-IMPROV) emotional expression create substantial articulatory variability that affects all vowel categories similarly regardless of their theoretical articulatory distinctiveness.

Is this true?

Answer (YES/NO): NO